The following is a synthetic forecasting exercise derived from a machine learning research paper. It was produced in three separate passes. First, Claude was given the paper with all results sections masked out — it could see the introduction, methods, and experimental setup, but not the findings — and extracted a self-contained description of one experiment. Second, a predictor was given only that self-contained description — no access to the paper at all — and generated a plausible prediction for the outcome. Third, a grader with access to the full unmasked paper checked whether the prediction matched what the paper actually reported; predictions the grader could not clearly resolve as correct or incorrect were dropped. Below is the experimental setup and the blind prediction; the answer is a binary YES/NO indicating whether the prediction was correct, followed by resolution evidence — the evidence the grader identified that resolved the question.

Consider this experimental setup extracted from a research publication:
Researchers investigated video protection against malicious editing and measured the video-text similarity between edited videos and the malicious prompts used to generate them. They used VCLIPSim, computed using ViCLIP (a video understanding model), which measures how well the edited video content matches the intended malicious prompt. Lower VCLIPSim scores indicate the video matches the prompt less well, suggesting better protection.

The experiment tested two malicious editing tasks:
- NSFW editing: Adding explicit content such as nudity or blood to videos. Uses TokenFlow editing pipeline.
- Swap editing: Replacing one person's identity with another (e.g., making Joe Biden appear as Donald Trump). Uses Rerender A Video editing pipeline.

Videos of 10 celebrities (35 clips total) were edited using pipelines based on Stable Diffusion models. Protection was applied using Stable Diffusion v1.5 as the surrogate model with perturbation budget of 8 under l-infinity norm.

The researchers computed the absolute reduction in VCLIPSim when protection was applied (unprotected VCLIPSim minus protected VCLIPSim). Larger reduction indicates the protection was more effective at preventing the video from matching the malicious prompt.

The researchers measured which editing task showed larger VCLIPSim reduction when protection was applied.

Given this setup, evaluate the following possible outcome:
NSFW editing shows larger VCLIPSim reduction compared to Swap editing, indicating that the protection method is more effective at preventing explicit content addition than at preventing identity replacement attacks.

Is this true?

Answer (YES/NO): YES